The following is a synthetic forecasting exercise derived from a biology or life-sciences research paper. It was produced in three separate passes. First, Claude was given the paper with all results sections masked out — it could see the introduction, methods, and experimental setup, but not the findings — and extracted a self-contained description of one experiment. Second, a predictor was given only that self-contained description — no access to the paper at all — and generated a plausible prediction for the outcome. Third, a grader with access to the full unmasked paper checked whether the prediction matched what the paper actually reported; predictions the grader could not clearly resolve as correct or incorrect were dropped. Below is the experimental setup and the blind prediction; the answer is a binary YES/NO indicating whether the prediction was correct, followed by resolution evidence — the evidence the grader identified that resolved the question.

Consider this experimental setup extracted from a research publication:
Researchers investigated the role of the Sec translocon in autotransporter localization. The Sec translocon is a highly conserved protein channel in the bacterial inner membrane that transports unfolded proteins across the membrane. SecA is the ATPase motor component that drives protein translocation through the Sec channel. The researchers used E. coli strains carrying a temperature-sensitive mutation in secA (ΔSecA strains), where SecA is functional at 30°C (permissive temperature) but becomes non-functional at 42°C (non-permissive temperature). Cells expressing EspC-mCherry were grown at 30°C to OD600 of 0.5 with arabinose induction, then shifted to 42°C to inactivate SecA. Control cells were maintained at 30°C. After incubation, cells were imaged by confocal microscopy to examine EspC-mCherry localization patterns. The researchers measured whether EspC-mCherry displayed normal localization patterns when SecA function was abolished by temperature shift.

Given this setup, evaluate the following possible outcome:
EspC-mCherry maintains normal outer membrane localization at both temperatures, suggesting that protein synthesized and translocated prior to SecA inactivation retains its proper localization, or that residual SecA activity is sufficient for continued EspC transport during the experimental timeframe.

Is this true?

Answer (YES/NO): NO